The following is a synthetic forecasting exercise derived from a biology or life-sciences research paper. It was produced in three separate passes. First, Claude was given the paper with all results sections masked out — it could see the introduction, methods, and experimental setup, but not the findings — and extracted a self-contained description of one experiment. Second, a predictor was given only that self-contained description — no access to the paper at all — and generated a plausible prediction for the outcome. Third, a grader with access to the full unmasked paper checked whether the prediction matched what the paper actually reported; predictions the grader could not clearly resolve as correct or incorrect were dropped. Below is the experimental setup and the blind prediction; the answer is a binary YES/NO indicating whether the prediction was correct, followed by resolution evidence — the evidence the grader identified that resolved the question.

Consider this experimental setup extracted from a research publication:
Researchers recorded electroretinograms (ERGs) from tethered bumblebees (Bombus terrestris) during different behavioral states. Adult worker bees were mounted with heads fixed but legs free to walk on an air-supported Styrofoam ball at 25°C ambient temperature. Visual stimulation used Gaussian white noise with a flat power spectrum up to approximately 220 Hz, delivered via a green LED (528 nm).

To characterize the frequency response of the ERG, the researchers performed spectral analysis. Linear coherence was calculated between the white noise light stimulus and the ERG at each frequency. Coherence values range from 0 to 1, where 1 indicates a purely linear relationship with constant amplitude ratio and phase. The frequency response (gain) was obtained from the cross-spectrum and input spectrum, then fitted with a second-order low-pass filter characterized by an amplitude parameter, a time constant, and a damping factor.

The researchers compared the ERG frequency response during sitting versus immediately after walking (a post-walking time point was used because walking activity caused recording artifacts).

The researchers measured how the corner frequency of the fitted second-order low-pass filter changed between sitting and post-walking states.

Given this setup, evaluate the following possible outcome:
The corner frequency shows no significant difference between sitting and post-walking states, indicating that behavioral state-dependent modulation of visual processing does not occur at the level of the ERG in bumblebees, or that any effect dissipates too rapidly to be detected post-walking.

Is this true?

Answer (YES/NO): NO